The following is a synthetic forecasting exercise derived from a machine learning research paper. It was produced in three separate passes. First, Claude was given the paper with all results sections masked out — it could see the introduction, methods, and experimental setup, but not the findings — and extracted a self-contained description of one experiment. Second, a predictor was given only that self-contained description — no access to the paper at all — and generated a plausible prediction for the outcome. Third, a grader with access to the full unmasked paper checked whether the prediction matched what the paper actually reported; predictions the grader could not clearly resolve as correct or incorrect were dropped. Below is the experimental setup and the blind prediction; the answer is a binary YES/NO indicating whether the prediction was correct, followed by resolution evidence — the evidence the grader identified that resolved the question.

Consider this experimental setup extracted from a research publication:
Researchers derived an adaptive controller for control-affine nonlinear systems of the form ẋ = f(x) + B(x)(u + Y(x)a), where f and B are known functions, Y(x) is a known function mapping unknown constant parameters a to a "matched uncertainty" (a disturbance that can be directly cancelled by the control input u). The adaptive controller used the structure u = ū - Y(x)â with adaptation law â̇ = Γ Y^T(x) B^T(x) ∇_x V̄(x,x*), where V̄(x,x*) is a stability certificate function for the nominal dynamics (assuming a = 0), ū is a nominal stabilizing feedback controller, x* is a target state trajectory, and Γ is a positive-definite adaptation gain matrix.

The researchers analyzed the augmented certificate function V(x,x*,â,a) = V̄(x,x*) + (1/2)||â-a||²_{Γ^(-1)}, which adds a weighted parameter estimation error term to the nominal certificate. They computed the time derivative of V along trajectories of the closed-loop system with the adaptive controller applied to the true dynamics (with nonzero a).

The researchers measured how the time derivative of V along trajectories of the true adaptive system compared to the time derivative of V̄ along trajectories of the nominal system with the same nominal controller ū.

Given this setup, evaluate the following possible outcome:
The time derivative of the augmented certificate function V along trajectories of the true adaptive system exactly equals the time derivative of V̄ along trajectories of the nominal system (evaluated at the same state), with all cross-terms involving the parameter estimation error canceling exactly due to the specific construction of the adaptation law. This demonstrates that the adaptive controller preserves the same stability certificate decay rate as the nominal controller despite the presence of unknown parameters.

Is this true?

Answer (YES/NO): YES